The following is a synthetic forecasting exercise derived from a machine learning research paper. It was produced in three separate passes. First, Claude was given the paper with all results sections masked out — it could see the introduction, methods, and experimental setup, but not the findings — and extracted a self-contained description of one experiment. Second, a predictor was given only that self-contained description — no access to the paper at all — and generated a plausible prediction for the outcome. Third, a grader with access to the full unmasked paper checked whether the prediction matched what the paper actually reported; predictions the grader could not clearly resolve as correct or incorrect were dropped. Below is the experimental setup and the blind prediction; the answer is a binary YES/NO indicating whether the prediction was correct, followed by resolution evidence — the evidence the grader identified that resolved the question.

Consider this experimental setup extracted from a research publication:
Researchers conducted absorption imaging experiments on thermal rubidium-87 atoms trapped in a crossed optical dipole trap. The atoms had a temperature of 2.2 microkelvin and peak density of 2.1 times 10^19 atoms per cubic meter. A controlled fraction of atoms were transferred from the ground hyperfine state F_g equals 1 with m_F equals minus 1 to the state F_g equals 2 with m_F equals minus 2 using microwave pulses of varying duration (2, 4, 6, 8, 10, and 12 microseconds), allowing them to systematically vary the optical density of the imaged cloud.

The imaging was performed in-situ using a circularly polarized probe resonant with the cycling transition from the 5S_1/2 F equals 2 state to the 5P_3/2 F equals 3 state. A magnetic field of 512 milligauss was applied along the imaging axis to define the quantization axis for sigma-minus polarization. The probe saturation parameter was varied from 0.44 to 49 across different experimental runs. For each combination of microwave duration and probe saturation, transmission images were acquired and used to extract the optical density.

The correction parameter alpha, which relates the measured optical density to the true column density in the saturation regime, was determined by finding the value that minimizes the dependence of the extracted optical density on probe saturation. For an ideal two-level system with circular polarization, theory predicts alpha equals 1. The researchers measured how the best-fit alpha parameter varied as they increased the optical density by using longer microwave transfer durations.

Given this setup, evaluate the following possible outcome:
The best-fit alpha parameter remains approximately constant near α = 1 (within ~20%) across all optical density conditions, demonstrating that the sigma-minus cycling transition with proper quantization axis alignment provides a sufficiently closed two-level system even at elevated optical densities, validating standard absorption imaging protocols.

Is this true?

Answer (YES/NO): NO